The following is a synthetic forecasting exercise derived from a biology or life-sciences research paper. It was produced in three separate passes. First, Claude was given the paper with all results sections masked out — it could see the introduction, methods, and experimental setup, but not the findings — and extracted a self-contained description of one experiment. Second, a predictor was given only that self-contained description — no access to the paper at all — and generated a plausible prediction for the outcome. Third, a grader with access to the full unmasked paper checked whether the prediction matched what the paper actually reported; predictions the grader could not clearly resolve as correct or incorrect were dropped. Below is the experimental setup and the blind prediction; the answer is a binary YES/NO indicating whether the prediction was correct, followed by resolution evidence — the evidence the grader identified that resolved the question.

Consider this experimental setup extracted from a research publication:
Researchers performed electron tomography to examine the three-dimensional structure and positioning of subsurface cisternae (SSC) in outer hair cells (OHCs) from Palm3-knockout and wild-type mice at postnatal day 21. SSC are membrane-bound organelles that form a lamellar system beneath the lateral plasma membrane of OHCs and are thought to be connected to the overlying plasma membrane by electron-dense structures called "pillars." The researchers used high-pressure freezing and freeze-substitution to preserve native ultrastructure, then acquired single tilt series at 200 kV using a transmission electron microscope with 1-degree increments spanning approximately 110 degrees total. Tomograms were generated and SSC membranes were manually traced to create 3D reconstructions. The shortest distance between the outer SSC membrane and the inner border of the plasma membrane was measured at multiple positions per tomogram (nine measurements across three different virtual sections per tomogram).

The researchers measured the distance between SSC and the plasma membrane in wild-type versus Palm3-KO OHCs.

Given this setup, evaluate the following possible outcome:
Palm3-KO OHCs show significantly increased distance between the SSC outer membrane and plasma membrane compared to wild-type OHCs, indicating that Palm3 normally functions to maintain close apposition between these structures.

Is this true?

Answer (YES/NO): YES